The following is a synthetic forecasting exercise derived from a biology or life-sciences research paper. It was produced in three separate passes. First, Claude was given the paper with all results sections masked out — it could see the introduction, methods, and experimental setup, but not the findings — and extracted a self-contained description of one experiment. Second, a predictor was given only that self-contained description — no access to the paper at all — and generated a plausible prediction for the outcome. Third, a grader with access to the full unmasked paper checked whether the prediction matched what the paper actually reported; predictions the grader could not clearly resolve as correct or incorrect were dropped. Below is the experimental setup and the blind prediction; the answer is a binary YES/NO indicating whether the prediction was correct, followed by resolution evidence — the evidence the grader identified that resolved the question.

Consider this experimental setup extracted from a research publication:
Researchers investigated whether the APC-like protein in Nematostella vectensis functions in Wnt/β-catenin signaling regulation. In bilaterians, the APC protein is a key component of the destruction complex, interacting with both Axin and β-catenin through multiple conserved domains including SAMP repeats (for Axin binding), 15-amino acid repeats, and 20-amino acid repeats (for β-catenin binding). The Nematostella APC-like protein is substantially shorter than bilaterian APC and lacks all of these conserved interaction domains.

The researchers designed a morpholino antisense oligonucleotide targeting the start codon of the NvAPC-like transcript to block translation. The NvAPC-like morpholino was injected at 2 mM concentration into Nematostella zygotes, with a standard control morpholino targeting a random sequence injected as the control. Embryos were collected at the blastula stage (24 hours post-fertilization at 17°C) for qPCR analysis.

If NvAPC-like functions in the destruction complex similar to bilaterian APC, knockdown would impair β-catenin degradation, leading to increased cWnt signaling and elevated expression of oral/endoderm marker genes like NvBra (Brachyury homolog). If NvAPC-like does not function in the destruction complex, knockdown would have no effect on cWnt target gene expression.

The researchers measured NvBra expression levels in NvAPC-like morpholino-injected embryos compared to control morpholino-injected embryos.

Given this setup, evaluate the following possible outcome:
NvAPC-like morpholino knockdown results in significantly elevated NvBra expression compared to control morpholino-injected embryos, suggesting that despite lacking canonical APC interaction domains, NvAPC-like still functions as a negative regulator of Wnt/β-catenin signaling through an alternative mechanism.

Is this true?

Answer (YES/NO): YES